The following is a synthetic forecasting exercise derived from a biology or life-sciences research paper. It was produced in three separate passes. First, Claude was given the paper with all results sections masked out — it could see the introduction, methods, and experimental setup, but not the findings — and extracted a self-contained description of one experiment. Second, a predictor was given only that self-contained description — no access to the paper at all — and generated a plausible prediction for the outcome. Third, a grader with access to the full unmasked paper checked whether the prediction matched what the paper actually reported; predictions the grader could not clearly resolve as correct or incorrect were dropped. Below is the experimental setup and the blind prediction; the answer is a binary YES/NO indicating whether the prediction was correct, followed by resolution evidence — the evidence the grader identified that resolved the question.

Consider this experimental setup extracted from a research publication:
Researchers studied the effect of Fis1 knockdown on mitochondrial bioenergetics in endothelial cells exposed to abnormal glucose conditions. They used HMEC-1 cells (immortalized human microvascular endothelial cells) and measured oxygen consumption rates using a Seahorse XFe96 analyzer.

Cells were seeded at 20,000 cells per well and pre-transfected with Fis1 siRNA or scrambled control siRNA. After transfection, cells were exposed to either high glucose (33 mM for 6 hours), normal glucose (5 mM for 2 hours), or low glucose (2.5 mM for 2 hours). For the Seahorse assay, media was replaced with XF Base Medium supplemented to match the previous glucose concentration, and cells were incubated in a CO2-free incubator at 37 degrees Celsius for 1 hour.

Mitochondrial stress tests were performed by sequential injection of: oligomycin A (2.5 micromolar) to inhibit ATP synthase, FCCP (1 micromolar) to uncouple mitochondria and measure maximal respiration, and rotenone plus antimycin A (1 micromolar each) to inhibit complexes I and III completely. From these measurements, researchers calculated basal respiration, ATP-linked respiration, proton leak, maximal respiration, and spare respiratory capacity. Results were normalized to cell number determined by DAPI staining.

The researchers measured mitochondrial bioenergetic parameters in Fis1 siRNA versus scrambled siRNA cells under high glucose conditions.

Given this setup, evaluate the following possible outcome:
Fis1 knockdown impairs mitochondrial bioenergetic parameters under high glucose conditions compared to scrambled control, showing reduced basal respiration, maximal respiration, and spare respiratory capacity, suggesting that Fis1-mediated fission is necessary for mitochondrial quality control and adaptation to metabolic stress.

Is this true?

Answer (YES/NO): NO